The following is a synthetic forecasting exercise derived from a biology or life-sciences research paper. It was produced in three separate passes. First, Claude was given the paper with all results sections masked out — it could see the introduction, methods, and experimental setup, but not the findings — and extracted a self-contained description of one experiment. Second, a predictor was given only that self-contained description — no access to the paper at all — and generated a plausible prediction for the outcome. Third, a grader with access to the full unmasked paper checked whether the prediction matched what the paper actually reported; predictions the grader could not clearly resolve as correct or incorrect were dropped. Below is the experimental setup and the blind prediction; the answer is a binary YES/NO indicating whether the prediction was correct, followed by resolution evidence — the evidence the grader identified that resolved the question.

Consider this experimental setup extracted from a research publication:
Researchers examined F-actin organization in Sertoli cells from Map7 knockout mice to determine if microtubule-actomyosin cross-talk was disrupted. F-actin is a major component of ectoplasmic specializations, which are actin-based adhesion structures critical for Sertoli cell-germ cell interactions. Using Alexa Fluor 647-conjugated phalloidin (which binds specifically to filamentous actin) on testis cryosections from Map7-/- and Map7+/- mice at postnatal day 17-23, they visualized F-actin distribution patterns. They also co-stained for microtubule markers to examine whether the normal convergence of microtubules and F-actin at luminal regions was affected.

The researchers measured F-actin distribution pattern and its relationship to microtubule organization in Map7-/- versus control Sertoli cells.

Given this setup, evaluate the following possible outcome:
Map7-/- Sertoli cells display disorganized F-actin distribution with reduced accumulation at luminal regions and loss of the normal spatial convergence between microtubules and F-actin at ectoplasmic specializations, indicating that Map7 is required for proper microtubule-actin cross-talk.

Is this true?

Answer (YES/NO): NO